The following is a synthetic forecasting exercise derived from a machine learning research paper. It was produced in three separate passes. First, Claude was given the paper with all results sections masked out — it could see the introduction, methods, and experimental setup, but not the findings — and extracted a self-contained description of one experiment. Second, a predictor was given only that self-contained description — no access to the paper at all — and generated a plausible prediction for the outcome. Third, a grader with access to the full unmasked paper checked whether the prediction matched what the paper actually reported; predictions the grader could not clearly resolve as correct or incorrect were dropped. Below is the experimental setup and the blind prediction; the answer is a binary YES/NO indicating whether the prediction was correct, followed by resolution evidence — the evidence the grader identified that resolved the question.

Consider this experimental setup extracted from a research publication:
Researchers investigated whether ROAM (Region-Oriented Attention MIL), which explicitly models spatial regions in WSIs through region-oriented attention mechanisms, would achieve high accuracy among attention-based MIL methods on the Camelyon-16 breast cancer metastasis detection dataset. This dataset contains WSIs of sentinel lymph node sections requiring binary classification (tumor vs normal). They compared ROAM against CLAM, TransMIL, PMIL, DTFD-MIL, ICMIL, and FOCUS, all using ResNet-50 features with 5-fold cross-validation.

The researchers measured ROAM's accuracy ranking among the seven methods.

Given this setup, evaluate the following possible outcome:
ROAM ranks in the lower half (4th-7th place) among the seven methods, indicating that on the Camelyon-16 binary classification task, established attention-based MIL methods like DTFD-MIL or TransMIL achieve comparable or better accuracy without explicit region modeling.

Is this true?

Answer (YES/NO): YES